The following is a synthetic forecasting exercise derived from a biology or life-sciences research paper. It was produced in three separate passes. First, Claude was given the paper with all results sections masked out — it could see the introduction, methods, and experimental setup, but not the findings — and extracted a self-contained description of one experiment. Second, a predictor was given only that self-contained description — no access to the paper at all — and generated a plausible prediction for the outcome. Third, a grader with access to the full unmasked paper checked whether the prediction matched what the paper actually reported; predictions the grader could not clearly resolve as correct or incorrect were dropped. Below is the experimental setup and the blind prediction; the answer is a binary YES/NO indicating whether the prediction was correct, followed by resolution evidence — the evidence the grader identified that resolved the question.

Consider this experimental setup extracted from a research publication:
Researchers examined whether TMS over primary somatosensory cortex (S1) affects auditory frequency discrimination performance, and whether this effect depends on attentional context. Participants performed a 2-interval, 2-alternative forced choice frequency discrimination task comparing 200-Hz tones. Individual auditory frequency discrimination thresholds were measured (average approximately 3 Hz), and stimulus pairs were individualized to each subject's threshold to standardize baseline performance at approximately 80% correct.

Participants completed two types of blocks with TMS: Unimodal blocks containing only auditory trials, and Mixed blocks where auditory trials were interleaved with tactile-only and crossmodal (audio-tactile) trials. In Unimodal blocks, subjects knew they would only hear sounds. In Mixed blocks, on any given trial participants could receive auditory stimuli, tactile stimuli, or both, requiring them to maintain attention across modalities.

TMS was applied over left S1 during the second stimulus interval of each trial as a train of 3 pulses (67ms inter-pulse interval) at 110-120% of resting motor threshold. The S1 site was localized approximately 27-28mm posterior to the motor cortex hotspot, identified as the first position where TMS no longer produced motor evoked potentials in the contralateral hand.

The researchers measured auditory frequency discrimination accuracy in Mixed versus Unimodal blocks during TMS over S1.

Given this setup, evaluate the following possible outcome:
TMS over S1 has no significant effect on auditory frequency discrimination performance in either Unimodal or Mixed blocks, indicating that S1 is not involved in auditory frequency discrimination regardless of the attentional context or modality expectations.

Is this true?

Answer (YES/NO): NO